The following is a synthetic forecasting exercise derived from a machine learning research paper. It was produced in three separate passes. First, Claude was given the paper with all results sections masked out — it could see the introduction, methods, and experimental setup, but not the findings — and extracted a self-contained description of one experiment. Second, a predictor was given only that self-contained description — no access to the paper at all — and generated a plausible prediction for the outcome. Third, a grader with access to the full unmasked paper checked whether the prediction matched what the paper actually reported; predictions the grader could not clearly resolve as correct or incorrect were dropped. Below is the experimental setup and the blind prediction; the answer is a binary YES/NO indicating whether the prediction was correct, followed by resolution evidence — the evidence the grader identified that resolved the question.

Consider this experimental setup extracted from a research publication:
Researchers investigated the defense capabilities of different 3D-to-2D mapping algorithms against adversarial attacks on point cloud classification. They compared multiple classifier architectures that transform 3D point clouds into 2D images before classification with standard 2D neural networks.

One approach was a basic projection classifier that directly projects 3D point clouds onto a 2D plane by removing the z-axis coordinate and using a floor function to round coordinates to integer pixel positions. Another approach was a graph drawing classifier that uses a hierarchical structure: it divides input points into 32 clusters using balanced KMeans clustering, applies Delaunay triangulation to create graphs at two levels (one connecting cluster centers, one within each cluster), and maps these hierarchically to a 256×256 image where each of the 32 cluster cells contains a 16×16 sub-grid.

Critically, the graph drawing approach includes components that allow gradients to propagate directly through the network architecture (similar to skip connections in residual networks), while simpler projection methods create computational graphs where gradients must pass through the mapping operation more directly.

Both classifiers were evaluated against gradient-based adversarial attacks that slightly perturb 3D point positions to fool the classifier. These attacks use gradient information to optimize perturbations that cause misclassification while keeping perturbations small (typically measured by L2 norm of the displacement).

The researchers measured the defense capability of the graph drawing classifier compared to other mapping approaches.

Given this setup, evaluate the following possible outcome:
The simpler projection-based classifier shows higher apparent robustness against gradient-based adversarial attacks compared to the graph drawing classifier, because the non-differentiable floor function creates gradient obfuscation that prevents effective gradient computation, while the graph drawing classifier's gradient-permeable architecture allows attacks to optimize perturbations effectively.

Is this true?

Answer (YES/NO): NO